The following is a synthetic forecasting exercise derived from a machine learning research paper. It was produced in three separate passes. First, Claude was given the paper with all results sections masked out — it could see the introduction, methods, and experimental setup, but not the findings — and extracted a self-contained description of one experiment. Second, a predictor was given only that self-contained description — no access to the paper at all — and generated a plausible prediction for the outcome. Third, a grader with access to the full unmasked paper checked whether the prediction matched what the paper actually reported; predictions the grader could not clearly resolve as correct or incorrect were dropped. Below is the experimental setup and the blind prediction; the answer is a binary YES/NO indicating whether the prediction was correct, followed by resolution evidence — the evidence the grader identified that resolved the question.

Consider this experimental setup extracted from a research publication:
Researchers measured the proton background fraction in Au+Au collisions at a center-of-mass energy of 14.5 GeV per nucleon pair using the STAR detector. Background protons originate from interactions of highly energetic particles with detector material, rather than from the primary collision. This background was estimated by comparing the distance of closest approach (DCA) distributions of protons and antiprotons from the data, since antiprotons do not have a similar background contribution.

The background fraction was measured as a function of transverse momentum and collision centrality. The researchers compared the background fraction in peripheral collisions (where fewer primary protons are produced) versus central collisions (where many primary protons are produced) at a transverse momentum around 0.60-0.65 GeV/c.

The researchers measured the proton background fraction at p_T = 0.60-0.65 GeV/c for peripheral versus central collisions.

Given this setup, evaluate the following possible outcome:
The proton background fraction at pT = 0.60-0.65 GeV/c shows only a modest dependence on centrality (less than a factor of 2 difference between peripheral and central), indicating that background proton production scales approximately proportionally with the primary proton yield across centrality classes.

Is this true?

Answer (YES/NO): NO